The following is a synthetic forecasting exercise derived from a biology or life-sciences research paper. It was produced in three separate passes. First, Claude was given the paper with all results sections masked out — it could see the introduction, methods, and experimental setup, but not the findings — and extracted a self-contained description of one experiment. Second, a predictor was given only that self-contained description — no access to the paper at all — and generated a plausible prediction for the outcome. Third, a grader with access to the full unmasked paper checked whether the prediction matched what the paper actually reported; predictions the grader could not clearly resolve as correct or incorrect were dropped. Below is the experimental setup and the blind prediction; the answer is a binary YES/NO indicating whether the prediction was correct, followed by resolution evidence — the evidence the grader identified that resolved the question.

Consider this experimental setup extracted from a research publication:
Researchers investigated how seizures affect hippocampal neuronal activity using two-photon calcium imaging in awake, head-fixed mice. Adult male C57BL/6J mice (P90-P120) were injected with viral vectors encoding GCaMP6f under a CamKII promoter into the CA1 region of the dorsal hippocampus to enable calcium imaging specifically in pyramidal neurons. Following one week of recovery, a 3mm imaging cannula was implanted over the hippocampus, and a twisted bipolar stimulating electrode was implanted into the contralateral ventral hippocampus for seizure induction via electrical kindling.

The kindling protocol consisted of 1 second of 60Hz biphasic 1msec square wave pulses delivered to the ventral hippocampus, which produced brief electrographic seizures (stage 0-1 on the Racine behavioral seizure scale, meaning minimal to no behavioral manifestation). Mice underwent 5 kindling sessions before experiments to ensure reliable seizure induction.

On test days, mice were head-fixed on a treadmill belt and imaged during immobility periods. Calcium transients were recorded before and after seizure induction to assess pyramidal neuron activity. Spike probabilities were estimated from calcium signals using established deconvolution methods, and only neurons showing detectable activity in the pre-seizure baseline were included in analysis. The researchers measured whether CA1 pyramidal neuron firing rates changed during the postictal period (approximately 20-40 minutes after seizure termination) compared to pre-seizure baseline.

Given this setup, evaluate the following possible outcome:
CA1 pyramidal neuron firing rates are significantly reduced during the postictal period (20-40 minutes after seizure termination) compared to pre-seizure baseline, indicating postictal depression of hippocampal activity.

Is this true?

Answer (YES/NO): NO